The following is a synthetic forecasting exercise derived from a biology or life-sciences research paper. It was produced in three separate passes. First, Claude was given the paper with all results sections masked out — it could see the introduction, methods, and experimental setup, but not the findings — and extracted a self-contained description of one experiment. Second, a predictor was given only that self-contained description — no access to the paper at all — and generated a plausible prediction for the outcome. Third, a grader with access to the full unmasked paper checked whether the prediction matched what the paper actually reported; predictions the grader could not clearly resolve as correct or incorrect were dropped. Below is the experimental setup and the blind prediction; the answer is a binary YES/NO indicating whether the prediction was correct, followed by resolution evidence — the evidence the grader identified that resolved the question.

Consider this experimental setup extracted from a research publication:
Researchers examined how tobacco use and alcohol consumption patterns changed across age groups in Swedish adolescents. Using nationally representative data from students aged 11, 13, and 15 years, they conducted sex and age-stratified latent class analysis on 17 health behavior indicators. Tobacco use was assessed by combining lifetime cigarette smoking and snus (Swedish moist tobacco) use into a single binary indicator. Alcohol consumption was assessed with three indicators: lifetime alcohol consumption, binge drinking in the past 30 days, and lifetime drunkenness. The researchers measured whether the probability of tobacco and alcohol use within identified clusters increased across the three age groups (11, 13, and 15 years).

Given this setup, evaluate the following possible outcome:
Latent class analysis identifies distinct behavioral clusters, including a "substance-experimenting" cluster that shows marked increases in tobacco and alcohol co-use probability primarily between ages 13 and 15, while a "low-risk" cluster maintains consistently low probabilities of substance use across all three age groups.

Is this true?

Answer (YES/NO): NO